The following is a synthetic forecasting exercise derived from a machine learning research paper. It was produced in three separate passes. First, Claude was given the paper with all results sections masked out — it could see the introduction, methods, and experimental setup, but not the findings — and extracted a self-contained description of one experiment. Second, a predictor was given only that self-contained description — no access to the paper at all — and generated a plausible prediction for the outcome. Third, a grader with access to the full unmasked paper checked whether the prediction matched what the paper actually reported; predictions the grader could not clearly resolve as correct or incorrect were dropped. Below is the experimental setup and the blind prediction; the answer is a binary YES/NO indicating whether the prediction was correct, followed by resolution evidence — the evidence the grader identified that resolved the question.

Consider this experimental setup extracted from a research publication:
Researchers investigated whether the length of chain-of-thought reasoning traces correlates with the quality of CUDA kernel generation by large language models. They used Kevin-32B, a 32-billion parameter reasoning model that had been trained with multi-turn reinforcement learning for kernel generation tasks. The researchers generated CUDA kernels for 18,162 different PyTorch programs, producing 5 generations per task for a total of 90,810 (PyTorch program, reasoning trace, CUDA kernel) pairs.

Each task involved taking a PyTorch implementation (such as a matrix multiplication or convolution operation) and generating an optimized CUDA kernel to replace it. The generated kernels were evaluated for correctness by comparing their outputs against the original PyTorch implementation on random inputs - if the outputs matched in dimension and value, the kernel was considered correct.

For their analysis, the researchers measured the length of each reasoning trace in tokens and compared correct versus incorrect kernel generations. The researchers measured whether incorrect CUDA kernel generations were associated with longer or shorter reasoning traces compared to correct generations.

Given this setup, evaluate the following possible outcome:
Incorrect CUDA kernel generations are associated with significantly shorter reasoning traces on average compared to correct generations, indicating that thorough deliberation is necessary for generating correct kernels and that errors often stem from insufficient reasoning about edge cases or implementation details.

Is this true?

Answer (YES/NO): NO